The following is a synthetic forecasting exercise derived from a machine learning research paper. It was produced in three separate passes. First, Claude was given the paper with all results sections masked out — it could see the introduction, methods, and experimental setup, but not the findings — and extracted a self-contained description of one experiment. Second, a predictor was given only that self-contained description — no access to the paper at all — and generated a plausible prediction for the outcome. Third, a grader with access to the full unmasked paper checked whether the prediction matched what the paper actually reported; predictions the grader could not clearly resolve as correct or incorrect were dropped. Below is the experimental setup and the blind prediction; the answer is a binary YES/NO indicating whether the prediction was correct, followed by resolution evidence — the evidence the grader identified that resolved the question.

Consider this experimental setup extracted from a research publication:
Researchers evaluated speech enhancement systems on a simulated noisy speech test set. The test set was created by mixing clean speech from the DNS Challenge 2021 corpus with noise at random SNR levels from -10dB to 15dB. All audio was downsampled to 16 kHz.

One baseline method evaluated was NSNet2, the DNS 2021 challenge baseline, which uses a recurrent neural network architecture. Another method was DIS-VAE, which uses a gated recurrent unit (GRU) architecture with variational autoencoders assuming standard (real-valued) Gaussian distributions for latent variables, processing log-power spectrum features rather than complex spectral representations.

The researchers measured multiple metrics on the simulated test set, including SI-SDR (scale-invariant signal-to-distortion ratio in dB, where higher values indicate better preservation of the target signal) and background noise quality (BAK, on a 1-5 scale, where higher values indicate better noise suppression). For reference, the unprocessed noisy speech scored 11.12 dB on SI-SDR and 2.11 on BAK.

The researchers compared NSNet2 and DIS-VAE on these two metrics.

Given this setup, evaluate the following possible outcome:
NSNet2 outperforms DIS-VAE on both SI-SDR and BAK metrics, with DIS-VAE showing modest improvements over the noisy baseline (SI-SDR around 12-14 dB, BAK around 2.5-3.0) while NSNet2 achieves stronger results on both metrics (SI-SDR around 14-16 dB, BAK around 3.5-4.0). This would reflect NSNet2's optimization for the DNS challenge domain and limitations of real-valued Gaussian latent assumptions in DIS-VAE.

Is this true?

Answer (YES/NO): NO